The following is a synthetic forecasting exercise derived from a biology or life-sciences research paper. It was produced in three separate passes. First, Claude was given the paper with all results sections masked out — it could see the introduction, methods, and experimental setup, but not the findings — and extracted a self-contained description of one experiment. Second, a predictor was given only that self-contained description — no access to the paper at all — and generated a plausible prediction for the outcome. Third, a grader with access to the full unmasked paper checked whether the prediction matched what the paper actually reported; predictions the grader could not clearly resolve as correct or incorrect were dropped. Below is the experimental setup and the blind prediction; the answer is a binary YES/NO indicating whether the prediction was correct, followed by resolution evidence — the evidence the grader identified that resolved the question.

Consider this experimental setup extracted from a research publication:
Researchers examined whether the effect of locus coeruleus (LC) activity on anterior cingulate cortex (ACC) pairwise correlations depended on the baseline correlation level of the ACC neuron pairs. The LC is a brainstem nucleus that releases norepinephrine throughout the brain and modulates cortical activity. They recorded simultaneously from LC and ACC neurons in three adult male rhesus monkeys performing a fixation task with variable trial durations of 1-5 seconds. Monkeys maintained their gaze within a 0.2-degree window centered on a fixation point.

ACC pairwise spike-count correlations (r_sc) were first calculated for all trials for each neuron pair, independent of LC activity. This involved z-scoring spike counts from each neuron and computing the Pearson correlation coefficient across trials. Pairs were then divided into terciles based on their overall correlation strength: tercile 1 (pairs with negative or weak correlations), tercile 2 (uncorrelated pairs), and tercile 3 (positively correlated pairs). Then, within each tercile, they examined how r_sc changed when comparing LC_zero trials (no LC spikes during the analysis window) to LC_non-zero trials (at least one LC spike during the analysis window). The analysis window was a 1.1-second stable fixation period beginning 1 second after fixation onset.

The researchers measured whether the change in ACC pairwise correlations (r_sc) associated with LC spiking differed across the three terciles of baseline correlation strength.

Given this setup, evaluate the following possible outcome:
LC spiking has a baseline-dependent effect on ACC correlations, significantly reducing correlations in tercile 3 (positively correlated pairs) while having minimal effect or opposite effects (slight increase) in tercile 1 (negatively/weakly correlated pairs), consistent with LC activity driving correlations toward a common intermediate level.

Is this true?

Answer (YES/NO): NO